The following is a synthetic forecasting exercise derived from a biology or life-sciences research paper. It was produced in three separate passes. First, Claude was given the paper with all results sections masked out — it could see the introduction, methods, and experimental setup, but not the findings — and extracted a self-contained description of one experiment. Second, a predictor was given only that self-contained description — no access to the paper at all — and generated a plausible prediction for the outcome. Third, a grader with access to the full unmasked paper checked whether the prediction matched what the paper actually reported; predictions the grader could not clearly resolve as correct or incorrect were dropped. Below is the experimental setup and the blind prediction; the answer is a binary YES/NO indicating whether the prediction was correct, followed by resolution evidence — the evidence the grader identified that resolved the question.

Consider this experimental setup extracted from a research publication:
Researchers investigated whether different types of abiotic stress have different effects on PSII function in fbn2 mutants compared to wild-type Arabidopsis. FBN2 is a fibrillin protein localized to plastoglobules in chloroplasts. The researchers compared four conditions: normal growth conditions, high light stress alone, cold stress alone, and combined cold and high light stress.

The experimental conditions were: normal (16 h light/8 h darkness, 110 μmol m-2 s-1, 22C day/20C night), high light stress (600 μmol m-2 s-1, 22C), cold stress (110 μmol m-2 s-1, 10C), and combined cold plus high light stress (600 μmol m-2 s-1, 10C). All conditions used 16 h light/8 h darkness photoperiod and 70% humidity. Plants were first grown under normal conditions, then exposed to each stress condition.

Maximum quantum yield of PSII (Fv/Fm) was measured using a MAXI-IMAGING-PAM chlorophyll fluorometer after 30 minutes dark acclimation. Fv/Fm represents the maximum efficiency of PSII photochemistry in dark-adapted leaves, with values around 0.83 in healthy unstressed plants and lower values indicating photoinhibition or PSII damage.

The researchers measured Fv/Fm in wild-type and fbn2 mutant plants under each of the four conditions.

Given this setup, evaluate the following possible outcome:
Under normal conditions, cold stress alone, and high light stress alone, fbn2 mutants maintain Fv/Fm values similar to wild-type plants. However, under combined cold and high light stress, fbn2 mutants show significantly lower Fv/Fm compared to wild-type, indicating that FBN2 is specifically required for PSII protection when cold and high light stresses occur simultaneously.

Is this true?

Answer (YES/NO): YES